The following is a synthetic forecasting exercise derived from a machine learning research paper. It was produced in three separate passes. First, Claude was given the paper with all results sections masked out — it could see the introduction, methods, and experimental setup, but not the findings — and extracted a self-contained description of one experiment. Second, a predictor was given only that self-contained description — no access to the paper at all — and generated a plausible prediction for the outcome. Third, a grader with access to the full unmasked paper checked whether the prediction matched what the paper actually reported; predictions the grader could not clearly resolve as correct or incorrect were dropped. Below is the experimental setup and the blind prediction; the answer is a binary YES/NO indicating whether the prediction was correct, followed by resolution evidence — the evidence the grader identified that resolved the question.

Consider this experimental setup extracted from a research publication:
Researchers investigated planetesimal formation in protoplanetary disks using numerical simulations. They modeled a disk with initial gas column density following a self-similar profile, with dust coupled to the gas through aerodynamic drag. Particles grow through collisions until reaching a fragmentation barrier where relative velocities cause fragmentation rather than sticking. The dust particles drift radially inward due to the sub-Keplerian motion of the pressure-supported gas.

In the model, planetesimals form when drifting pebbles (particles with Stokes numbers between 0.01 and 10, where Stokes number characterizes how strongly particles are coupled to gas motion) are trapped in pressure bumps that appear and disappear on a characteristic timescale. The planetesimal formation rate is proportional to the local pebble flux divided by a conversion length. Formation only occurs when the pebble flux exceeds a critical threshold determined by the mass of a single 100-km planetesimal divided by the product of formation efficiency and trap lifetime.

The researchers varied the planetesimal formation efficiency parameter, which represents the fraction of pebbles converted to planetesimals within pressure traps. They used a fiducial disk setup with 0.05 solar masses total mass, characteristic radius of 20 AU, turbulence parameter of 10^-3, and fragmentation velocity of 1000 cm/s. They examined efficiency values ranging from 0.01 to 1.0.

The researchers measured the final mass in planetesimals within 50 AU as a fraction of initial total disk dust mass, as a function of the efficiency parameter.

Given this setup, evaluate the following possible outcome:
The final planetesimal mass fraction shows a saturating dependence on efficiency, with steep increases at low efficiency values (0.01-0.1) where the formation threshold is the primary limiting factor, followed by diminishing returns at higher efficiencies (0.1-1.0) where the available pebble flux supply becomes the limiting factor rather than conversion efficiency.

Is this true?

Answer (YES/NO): NO